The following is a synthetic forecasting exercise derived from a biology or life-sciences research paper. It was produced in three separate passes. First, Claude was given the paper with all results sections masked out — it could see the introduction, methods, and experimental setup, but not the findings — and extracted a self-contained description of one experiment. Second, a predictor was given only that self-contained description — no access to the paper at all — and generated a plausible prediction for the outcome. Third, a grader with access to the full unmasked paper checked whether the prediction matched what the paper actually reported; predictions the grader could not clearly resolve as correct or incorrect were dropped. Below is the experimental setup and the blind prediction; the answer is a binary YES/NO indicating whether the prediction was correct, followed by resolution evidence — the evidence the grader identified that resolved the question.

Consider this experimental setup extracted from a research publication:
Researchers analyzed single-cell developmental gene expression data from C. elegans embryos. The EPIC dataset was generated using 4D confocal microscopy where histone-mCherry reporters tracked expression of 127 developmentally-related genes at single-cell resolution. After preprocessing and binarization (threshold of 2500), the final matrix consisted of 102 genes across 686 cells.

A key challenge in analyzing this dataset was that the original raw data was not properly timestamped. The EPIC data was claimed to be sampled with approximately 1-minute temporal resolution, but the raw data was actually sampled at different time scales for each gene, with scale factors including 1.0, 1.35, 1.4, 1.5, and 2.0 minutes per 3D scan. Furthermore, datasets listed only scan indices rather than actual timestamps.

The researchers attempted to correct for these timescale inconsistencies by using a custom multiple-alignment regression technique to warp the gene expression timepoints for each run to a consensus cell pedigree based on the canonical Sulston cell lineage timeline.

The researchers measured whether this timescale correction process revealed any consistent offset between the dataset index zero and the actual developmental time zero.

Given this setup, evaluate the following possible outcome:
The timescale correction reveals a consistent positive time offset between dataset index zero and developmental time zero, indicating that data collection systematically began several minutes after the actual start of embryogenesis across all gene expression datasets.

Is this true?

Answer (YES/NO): YES